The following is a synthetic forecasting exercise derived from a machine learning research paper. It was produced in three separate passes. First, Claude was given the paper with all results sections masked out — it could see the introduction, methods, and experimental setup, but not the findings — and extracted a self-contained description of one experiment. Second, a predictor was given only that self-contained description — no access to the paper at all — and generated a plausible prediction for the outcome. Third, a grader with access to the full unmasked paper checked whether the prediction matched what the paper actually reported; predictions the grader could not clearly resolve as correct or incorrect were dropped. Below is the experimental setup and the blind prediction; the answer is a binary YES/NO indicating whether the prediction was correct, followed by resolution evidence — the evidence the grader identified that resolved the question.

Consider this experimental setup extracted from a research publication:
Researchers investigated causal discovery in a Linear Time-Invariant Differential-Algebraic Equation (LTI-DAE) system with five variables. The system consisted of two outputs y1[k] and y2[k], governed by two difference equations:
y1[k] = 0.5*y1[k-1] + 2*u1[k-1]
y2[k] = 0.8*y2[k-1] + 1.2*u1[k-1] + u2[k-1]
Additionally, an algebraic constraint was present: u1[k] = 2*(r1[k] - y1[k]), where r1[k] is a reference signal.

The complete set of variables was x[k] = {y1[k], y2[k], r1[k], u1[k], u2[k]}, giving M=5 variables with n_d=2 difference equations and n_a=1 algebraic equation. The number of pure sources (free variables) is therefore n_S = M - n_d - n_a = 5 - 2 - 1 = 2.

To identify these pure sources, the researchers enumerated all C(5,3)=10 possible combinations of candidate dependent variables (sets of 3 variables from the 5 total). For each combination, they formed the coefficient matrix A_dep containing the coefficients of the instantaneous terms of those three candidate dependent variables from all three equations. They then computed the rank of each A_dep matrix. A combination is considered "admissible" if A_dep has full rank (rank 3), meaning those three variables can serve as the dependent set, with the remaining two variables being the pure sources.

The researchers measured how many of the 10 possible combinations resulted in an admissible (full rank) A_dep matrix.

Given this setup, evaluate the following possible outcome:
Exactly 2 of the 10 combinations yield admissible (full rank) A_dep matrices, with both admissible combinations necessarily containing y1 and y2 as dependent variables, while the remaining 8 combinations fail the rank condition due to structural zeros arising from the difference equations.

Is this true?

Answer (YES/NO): YES